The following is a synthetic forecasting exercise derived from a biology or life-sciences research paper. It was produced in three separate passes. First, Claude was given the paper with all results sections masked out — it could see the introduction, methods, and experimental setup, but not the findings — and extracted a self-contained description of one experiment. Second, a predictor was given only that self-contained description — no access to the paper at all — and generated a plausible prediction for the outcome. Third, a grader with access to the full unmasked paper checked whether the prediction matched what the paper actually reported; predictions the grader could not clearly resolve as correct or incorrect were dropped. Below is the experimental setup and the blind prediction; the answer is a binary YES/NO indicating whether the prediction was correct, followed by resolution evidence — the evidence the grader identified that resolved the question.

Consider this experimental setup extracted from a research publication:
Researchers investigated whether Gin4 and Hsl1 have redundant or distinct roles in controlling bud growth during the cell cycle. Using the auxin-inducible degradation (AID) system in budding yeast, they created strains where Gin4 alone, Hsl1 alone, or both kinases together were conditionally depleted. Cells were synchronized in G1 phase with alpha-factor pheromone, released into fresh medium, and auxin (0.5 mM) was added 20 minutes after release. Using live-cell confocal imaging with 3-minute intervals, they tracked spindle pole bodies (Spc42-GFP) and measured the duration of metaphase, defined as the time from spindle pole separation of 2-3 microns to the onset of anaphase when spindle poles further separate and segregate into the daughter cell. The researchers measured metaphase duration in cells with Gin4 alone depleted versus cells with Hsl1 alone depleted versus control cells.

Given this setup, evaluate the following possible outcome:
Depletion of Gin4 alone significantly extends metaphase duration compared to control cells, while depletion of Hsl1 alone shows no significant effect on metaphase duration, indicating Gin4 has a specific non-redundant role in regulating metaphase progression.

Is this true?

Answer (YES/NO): NO